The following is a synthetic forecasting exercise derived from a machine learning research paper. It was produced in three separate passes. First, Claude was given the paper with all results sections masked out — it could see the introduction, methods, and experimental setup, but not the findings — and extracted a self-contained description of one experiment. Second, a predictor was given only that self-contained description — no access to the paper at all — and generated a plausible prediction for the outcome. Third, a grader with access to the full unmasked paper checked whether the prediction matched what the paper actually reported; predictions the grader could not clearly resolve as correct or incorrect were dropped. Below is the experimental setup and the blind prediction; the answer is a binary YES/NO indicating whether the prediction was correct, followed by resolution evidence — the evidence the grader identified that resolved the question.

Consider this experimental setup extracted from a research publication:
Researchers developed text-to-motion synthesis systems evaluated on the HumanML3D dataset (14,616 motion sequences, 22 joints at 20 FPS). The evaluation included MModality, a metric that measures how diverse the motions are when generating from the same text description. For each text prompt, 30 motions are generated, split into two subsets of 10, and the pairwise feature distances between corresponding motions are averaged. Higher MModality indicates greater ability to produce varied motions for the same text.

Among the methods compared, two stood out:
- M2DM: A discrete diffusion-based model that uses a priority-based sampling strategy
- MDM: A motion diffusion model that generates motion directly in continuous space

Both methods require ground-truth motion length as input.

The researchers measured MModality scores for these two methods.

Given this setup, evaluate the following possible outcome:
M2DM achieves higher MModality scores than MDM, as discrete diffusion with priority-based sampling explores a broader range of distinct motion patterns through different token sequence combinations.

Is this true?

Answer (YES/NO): YES